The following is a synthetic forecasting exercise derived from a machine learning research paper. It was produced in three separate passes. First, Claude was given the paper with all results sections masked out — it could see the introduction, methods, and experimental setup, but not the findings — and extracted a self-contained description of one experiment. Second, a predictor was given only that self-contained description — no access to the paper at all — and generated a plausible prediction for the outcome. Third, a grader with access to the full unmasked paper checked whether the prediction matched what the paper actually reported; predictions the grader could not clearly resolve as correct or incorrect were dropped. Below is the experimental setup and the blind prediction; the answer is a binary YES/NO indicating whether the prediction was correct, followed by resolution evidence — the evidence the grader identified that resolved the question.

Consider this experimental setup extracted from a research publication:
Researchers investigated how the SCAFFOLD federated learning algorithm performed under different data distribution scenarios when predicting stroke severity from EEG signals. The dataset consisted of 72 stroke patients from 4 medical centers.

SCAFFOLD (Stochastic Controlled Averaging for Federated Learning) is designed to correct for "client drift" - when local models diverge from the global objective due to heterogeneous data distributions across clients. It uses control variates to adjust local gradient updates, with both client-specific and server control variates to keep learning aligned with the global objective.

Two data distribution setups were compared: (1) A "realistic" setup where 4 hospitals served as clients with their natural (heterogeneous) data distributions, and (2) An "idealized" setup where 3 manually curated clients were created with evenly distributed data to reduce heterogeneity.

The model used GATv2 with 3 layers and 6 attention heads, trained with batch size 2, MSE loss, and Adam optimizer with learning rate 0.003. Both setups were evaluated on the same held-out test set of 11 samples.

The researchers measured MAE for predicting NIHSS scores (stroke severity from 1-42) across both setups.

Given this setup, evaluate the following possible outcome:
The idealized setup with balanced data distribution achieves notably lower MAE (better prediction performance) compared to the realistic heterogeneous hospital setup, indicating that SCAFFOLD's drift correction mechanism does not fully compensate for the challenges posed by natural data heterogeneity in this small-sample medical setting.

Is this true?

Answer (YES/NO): NO